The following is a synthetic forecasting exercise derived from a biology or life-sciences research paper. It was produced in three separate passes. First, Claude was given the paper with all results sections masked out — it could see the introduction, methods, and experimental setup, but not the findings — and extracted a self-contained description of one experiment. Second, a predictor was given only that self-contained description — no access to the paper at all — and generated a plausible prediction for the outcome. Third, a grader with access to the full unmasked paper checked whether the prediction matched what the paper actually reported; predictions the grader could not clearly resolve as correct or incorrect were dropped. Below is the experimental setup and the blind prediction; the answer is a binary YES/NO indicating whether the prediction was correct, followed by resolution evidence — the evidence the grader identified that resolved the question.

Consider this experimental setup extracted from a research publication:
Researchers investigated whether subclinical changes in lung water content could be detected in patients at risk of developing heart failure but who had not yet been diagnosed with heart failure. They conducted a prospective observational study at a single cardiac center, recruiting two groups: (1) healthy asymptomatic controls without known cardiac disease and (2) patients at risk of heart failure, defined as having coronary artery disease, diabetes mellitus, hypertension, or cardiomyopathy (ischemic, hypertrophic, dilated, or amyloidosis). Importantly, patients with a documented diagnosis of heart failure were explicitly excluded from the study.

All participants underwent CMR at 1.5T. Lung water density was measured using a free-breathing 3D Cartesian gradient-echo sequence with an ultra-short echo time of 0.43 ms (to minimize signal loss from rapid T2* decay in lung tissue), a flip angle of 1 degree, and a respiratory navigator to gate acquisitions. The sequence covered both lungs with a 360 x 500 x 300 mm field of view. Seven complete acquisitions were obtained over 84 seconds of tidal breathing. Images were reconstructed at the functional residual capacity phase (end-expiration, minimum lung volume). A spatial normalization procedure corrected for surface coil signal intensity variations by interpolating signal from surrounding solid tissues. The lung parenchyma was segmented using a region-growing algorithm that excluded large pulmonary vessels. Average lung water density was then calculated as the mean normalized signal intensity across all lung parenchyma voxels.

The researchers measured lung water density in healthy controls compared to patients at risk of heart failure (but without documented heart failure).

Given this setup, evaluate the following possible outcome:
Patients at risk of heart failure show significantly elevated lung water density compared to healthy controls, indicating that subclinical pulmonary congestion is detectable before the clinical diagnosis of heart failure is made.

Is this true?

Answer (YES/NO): YES